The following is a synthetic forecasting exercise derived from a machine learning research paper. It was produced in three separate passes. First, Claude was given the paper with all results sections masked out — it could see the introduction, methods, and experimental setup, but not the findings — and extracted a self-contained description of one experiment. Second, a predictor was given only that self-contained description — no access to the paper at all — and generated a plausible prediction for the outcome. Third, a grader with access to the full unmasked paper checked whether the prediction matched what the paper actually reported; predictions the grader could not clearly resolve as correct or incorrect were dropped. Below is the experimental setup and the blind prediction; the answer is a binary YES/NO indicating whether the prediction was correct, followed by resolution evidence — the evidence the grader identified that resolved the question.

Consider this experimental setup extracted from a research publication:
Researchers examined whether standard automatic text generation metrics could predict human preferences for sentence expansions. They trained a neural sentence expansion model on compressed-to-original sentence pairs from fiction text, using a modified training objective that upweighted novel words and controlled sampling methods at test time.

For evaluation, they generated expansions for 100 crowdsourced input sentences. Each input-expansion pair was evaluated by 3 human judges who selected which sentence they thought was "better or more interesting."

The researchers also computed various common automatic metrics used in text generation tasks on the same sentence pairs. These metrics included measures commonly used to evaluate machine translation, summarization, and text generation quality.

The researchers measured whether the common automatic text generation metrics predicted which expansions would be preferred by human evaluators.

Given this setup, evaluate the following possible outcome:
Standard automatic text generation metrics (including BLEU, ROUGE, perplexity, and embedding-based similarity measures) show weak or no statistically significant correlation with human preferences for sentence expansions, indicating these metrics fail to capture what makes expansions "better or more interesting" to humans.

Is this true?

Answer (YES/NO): YES